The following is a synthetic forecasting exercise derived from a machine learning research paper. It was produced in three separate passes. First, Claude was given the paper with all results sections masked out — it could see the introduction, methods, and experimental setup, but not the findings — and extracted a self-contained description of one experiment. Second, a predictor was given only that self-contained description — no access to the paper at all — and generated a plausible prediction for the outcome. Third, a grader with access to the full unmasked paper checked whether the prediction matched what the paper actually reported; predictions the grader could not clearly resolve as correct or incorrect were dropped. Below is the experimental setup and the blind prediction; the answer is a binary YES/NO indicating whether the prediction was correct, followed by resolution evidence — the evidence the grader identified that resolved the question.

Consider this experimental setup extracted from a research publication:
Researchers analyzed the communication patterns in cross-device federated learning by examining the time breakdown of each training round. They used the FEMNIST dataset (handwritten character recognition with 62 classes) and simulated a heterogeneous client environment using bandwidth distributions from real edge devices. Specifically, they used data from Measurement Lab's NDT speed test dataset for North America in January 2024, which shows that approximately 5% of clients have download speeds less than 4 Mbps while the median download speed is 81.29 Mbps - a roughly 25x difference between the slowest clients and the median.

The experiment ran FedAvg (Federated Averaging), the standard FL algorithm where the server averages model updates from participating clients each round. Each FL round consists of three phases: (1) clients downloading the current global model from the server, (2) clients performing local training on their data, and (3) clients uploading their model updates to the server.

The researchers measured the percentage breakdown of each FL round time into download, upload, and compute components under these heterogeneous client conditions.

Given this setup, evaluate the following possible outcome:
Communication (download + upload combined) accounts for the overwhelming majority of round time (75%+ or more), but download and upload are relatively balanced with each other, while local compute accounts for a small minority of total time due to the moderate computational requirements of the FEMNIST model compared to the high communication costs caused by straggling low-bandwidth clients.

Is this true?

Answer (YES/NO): NO